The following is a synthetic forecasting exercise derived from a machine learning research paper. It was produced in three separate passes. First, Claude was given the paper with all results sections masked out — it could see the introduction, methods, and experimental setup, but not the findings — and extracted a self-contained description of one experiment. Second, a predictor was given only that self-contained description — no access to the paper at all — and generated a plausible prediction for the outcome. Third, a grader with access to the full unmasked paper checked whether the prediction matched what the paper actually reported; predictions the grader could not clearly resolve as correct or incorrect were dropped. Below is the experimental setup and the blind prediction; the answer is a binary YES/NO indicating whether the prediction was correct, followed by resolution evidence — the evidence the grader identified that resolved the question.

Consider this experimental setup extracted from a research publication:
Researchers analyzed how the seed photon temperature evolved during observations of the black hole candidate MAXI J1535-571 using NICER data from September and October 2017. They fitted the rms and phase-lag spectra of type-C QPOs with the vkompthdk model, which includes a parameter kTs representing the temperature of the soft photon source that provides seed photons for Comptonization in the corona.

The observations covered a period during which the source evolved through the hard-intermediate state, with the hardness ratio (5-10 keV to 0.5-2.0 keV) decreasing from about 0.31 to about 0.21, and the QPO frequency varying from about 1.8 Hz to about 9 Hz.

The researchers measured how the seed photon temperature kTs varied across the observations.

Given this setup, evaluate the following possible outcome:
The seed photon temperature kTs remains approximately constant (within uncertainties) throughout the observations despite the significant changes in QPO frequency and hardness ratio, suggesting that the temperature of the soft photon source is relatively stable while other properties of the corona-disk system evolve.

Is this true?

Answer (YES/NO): NO